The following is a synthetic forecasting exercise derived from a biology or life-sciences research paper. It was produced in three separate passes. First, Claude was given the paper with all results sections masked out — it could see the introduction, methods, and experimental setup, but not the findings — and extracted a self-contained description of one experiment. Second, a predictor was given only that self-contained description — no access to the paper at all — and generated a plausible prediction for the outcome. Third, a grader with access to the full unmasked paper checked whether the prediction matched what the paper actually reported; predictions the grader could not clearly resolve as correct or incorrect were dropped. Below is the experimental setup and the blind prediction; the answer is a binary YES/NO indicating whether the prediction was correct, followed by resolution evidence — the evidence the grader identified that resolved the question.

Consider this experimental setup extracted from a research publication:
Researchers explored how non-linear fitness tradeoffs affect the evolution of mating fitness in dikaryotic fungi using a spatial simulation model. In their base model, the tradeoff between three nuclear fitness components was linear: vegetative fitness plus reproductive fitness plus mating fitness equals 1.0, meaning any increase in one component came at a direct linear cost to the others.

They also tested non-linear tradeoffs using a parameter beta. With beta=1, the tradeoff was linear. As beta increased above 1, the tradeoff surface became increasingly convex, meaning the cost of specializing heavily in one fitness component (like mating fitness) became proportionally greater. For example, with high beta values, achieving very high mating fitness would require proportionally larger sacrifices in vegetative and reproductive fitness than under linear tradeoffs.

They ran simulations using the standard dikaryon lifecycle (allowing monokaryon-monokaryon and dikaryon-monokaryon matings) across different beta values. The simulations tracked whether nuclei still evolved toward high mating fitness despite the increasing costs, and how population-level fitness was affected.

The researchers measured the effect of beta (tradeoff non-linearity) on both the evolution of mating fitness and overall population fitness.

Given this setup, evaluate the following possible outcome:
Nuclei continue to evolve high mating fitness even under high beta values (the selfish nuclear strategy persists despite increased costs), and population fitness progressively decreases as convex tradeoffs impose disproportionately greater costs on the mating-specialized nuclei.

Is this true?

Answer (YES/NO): YES